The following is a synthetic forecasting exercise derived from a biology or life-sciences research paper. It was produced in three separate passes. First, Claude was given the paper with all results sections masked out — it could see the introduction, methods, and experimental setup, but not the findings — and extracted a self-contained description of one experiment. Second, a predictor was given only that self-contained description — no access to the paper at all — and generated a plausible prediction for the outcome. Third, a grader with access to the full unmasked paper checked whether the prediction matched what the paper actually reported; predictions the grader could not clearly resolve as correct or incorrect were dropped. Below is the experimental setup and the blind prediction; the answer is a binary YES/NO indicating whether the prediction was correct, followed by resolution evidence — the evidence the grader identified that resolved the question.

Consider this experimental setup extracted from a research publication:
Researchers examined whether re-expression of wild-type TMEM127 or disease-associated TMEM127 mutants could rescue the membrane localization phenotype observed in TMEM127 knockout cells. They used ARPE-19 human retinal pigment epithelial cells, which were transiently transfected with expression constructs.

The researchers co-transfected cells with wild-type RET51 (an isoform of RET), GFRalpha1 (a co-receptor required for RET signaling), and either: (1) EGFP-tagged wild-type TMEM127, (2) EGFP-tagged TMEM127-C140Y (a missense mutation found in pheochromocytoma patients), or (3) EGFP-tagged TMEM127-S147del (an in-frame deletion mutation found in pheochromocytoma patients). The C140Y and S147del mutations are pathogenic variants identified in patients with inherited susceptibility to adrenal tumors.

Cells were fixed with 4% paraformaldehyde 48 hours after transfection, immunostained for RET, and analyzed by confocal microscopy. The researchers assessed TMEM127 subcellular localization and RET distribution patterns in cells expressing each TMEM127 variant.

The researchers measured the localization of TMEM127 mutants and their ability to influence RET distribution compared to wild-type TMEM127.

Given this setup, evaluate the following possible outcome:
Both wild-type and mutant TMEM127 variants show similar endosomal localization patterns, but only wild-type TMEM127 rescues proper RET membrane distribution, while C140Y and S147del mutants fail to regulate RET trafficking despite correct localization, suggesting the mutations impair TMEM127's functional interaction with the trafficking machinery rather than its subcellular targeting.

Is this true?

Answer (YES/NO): NO